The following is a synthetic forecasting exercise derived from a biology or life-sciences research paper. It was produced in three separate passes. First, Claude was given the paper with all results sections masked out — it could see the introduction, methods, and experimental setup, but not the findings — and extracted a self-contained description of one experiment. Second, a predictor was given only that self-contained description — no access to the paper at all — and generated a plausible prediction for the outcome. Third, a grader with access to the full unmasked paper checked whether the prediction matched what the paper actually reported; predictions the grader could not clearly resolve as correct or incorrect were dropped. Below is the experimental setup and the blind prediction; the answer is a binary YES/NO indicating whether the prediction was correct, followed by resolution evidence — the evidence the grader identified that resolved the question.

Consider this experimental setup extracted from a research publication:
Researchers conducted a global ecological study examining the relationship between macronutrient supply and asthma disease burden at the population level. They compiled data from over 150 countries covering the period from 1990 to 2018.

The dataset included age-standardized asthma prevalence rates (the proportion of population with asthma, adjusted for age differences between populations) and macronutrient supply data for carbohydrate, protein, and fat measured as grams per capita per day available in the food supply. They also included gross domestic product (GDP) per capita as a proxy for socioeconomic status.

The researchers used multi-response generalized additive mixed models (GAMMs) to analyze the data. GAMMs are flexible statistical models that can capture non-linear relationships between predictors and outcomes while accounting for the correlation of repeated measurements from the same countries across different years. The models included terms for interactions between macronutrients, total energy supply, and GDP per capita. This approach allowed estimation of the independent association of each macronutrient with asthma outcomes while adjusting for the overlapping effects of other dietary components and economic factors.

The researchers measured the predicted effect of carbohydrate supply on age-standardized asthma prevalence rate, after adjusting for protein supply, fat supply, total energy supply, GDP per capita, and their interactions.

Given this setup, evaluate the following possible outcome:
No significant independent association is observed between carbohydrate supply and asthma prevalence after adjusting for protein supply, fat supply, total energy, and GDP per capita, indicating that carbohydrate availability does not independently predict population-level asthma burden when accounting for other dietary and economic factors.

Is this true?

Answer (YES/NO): NO